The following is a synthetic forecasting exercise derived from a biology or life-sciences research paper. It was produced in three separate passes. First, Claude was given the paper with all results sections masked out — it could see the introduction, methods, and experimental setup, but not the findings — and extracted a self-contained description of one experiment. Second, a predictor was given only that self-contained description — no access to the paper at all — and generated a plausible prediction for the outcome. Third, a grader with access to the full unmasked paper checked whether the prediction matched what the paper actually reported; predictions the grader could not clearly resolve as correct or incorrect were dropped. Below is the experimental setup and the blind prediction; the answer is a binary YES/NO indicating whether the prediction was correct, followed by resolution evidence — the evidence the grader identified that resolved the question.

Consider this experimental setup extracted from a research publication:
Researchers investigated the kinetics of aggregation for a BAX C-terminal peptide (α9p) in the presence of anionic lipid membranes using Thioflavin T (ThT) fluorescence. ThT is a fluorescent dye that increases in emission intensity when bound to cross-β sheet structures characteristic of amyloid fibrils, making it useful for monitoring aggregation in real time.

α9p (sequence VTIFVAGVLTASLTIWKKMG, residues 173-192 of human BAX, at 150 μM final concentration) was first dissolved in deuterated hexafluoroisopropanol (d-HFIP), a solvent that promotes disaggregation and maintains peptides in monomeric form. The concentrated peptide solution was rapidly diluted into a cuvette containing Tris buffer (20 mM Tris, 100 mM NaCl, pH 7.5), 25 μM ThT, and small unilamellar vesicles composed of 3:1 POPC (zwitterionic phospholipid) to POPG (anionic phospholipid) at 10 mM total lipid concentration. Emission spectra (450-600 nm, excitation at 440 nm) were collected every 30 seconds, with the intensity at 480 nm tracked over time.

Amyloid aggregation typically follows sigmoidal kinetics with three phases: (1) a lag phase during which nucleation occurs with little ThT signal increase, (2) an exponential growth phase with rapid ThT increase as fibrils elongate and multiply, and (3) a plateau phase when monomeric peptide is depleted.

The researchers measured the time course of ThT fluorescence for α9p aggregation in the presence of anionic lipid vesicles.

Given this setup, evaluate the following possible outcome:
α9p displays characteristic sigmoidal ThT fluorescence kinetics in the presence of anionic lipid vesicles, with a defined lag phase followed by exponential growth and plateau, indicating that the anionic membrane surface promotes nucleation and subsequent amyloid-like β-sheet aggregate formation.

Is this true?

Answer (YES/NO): NO